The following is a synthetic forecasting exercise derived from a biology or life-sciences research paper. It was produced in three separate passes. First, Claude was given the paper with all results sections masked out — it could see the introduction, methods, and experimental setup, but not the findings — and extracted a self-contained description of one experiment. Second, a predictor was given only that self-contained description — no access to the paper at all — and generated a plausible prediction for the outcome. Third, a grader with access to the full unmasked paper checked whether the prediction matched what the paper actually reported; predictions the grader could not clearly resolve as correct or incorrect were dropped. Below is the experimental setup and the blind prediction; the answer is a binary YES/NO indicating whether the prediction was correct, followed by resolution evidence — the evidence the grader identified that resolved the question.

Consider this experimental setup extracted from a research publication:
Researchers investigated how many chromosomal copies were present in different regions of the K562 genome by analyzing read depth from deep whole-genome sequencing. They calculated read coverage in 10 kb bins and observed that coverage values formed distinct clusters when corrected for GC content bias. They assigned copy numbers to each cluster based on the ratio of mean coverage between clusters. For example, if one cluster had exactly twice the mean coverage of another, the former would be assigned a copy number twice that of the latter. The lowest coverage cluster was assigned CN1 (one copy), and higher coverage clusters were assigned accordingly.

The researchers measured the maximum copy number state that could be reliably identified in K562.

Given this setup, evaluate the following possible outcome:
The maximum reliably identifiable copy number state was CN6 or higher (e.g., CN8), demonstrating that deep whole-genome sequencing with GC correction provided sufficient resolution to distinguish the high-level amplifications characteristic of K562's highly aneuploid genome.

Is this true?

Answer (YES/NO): NO